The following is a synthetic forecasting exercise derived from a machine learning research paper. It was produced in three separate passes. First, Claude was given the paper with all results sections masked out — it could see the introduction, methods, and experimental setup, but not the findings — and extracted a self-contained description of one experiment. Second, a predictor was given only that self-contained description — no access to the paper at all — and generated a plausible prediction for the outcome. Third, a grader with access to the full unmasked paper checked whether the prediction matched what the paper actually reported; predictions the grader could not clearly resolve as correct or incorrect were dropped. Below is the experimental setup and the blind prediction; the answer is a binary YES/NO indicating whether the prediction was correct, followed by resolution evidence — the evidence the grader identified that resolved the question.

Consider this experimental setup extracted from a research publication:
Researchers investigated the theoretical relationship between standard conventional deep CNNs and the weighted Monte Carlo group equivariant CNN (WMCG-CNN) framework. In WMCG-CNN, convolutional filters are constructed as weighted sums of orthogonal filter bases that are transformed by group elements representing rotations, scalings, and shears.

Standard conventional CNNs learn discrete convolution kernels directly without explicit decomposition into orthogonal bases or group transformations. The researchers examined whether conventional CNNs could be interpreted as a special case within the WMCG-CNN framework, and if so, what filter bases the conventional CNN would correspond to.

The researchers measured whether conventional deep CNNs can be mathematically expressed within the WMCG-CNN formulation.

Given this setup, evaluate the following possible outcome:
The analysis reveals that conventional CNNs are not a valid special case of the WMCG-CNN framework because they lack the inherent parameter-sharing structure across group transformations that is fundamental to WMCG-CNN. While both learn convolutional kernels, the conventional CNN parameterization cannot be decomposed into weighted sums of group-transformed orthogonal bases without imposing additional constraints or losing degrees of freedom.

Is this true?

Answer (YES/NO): NO